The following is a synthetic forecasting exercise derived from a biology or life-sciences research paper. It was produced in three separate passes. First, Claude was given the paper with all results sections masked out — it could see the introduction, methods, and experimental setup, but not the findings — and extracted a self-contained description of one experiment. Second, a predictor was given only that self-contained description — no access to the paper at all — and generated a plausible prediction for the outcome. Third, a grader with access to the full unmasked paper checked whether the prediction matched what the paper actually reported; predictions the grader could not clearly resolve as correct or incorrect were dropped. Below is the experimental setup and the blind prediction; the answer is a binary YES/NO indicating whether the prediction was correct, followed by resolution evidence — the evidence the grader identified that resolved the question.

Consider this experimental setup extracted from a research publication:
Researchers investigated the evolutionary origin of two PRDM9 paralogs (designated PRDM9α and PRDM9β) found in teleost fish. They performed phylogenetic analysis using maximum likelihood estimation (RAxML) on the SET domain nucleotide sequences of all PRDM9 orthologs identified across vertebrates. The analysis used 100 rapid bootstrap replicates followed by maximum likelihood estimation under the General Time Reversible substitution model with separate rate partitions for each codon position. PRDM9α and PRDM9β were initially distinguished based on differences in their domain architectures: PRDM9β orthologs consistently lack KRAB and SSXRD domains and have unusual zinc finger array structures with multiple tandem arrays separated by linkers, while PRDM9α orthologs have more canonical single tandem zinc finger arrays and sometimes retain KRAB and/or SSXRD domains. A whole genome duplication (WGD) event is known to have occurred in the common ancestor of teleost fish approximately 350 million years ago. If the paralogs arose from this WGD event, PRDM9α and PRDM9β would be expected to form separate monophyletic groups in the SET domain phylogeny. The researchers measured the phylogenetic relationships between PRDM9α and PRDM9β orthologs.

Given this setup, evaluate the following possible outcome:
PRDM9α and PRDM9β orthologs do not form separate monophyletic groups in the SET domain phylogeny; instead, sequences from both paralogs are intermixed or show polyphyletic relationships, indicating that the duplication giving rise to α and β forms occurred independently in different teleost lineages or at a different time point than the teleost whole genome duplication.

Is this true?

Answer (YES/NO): NO